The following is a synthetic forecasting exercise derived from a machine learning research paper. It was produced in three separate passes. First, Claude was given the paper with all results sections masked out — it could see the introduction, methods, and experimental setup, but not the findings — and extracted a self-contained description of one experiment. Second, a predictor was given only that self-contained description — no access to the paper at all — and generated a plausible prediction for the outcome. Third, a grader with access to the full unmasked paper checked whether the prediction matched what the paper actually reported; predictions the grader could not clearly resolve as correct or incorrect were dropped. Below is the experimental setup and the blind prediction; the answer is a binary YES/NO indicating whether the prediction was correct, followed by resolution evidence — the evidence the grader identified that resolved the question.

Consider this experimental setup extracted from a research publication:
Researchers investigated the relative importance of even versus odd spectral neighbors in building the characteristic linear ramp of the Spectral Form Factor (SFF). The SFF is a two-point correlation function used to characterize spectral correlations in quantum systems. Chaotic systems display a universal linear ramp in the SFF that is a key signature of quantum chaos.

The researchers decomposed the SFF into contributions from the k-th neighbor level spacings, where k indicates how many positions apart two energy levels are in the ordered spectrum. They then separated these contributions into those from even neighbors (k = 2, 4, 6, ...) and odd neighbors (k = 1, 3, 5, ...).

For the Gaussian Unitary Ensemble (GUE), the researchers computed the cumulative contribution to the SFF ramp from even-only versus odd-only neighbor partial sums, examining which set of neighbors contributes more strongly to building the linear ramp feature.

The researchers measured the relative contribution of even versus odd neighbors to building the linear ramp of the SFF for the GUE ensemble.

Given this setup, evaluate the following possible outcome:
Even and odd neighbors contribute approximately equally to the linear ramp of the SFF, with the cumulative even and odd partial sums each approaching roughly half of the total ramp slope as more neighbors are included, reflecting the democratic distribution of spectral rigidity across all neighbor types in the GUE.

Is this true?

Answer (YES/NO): NO